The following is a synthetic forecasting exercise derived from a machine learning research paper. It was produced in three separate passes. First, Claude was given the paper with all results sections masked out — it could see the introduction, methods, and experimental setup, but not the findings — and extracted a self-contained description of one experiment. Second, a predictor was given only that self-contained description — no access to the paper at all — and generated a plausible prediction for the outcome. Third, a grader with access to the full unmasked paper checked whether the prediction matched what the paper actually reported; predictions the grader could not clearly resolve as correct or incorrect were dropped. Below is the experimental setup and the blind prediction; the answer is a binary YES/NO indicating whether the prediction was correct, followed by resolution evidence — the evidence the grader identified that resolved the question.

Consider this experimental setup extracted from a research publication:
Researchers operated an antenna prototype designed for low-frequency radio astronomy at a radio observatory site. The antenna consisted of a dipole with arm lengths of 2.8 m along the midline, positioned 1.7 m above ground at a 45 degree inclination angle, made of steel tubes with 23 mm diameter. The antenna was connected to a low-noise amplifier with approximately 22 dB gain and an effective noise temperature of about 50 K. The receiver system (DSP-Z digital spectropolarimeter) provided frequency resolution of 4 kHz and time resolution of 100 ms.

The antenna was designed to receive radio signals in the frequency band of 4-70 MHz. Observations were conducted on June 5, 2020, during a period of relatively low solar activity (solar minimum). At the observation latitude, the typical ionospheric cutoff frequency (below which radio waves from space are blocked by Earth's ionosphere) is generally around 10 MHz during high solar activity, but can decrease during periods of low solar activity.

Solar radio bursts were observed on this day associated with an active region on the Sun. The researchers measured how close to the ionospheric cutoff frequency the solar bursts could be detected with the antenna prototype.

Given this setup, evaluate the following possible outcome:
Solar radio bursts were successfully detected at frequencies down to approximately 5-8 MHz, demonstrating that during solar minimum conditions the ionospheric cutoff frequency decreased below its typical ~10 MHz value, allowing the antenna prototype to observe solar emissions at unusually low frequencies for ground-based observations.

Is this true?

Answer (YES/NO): YES